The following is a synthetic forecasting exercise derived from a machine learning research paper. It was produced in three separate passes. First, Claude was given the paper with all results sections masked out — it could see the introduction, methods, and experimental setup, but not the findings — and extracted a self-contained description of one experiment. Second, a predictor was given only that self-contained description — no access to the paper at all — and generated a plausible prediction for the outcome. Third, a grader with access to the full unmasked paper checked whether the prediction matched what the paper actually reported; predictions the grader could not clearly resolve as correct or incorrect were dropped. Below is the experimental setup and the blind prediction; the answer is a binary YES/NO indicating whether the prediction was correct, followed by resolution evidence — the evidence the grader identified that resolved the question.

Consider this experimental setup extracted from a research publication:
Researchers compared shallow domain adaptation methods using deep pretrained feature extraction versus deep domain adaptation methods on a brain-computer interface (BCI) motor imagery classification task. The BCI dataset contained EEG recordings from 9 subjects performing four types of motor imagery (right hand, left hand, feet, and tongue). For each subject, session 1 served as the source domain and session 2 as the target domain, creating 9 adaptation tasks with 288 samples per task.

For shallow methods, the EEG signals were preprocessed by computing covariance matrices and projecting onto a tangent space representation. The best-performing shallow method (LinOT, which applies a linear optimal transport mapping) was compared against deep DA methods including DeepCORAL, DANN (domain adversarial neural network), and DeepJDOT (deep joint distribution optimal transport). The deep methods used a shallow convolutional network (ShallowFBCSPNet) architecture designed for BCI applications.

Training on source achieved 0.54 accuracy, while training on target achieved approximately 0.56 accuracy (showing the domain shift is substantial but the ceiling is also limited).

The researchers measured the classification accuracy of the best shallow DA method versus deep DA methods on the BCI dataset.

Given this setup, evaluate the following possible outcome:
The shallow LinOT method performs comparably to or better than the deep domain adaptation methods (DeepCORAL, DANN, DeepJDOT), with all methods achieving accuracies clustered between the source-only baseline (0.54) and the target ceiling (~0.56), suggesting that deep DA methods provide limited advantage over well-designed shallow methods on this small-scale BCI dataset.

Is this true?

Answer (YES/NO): NO